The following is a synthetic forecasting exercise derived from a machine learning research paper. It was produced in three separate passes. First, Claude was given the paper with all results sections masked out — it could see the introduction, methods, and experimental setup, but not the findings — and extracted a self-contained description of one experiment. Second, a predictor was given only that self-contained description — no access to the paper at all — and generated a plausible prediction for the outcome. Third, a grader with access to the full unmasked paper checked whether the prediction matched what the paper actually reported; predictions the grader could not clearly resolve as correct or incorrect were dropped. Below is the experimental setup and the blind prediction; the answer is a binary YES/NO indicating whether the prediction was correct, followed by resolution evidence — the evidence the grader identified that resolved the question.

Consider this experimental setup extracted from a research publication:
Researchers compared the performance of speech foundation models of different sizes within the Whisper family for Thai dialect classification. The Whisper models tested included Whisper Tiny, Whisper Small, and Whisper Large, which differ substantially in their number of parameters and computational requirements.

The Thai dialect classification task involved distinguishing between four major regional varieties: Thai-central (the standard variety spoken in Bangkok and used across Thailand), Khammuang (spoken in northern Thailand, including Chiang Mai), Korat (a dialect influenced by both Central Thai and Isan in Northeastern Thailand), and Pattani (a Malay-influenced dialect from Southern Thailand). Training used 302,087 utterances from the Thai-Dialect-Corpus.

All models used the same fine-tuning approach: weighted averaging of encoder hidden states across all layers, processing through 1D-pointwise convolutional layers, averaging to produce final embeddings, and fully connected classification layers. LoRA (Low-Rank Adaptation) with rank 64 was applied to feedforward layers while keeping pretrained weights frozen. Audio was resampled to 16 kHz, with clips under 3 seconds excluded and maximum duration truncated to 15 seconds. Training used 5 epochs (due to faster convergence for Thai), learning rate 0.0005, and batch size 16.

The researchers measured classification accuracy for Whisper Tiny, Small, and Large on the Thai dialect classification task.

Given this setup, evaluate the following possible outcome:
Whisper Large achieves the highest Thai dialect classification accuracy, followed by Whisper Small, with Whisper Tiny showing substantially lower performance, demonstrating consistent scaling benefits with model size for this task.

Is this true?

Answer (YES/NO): NO